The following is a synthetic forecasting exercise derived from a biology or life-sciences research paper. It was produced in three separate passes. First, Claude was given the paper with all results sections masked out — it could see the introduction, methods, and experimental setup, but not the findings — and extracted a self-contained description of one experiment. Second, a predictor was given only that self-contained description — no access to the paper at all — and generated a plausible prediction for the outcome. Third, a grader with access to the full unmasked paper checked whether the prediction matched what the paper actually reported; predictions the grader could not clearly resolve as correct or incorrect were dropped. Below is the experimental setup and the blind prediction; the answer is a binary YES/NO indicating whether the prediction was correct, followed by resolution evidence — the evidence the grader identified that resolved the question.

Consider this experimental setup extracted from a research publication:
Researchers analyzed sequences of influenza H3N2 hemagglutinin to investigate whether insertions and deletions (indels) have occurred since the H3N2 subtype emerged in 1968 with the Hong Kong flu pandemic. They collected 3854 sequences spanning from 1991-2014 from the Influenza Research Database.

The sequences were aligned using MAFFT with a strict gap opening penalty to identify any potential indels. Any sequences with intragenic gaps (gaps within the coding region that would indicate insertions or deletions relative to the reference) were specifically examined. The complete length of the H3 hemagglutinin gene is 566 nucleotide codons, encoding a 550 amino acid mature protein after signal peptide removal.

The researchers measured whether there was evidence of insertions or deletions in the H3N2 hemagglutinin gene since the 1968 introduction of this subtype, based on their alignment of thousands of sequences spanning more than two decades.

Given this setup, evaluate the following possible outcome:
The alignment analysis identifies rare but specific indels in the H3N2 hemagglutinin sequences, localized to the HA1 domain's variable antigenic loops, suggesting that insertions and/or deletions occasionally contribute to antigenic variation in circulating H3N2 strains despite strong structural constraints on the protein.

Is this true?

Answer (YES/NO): NO